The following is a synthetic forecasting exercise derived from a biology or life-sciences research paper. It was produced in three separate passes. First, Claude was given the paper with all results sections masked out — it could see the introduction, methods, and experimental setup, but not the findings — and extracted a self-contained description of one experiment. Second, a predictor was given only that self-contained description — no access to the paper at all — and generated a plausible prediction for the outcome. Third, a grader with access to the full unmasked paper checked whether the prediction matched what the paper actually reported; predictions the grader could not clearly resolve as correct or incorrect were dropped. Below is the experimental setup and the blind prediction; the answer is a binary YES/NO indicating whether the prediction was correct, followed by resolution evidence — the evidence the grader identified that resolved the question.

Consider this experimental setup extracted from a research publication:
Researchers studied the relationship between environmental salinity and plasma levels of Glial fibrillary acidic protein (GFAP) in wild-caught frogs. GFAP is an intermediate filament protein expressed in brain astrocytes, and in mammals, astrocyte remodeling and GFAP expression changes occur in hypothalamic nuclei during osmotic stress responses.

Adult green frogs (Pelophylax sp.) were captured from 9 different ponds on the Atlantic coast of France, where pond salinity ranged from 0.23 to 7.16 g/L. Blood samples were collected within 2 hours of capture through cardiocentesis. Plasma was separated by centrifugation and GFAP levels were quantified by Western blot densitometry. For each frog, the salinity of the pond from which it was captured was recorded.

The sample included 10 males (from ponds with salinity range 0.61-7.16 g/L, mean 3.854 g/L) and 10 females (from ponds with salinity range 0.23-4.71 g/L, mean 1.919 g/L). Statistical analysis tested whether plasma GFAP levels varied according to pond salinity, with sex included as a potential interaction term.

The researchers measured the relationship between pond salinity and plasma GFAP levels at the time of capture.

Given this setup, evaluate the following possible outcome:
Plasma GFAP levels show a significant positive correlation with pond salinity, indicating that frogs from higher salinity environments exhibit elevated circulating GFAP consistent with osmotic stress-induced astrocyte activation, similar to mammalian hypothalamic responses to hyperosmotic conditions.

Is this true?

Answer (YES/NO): NO